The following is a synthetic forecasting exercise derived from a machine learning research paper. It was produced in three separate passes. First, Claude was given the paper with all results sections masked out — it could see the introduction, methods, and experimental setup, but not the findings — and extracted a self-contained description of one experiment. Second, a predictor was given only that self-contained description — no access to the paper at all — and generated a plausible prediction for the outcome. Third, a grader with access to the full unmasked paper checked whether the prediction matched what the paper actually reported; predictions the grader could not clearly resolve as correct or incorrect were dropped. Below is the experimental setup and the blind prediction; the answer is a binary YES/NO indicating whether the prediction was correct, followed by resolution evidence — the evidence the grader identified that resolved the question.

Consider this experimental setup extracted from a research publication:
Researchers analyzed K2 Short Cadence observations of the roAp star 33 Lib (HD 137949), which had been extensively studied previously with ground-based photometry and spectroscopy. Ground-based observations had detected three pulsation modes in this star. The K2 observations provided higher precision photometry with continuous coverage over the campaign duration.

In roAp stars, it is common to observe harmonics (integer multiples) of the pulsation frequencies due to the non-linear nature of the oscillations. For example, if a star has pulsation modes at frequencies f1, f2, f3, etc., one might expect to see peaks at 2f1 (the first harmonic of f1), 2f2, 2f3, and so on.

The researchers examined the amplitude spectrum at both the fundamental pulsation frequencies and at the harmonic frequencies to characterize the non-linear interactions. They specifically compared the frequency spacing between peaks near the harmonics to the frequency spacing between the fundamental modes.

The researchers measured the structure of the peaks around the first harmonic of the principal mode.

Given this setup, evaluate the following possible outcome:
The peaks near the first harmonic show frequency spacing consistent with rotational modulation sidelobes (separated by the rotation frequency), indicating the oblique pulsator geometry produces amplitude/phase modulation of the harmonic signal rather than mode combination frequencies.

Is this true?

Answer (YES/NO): NO